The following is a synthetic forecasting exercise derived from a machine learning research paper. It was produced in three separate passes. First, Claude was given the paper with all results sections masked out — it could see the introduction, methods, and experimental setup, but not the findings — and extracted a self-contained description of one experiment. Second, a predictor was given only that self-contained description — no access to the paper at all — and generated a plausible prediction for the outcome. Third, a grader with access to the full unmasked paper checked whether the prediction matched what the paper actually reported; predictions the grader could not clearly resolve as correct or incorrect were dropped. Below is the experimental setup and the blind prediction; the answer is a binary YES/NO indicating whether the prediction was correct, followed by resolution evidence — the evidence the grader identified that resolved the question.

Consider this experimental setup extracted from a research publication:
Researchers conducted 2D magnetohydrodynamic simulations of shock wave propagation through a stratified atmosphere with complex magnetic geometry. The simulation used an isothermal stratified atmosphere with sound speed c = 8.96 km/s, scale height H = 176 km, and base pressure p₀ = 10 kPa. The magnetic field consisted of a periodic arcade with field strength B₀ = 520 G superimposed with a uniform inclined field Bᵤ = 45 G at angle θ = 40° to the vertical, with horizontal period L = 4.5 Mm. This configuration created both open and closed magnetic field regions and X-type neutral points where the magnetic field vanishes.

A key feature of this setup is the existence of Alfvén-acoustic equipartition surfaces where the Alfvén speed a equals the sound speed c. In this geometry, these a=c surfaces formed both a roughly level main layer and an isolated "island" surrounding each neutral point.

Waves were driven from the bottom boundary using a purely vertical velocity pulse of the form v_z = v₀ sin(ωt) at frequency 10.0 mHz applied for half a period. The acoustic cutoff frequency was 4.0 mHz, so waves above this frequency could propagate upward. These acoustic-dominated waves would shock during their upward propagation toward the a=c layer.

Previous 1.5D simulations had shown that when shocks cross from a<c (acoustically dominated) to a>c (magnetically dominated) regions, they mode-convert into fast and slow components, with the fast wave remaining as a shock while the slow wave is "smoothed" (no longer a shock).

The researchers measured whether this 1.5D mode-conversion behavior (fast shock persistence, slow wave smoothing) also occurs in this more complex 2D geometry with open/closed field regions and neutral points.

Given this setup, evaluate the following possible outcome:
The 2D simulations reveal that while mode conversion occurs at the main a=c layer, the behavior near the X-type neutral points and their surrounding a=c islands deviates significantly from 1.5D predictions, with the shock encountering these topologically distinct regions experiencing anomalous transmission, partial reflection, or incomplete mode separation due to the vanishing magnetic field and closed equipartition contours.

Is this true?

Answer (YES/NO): NO